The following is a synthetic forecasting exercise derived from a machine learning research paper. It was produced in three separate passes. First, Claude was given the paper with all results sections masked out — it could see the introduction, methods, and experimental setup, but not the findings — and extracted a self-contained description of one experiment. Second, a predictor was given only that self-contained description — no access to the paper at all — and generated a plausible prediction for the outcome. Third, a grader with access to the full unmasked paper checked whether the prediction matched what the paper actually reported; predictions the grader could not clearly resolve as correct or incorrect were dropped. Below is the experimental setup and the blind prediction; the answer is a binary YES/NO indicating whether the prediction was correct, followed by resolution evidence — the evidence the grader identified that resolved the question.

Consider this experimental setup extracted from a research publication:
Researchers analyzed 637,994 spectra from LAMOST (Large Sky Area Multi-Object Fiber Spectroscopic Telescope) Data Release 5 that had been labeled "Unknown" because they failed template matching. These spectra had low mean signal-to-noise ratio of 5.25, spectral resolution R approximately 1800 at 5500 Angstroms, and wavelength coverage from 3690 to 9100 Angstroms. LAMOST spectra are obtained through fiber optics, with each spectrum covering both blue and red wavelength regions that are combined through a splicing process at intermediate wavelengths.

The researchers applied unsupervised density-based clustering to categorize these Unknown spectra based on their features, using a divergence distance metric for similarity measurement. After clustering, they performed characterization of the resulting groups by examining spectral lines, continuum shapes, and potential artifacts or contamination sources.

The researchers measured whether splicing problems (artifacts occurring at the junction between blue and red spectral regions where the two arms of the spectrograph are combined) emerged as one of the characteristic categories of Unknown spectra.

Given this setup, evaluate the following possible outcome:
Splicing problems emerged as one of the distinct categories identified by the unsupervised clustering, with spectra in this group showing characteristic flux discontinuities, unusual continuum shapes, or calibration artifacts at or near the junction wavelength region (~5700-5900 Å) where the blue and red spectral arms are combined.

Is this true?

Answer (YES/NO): YES